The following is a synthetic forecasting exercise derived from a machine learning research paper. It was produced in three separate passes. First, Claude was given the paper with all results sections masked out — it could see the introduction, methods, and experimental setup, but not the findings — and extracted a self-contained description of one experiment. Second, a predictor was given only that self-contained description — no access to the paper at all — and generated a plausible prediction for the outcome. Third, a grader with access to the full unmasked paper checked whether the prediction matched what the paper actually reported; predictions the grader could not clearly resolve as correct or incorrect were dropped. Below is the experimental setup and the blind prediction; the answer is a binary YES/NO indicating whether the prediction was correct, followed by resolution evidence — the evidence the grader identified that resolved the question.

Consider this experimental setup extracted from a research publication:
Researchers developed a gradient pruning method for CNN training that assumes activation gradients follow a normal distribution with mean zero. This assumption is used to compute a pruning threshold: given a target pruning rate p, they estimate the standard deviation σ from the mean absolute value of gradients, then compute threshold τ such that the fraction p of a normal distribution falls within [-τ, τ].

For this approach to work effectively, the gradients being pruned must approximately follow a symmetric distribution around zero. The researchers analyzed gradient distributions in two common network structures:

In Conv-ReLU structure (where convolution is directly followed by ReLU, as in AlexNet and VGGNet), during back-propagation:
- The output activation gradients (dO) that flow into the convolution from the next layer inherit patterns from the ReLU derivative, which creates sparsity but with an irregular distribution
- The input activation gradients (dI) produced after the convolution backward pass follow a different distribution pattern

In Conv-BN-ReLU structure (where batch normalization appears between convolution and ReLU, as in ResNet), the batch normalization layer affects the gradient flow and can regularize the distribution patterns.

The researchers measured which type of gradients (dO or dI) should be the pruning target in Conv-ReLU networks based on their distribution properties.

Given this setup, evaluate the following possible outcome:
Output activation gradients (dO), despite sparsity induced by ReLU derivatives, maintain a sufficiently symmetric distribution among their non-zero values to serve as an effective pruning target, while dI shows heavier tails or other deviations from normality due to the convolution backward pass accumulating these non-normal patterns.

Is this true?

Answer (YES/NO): NO